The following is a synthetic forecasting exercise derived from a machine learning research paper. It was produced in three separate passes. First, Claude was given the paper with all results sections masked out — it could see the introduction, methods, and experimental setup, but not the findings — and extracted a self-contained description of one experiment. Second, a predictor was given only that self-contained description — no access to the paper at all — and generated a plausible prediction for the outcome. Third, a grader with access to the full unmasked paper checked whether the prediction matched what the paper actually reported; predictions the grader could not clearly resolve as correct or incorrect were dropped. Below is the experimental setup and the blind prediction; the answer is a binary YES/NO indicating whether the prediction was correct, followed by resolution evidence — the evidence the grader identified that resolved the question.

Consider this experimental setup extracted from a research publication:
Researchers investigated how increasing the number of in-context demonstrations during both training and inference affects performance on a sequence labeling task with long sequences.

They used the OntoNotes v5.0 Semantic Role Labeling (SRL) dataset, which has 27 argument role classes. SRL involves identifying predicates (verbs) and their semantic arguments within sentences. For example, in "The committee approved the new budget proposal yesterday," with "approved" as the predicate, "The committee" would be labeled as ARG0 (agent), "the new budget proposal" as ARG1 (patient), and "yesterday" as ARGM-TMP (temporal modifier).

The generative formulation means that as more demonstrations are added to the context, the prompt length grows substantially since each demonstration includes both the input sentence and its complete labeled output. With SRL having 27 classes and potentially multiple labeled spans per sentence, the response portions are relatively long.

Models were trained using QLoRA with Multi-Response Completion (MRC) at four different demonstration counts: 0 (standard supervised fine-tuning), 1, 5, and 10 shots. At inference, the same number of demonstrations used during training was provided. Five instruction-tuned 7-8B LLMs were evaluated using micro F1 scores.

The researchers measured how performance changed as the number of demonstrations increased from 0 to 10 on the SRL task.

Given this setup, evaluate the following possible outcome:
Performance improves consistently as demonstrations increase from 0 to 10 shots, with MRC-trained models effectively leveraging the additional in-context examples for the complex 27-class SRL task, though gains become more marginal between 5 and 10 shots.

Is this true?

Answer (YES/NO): NO